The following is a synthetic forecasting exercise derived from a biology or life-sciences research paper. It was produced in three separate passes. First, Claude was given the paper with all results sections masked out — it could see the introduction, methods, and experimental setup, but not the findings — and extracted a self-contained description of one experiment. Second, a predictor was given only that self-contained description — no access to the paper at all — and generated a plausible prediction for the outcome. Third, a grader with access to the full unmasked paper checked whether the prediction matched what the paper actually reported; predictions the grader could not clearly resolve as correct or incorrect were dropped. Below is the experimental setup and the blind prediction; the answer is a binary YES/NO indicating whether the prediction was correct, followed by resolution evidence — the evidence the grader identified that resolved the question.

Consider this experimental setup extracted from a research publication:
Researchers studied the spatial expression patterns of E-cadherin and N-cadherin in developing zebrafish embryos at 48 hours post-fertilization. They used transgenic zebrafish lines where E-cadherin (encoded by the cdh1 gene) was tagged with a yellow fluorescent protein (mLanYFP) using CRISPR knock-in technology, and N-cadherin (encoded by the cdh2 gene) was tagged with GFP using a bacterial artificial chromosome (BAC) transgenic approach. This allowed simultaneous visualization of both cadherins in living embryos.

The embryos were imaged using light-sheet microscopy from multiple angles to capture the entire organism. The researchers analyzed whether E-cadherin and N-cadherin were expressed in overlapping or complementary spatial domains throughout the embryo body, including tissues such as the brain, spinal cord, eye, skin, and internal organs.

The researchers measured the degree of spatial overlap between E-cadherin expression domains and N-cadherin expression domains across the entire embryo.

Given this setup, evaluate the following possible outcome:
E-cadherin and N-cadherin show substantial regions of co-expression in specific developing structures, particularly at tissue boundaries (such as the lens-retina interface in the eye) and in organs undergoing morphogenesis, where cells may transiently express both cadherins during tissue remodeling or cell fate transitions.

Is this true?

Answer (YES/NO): NO